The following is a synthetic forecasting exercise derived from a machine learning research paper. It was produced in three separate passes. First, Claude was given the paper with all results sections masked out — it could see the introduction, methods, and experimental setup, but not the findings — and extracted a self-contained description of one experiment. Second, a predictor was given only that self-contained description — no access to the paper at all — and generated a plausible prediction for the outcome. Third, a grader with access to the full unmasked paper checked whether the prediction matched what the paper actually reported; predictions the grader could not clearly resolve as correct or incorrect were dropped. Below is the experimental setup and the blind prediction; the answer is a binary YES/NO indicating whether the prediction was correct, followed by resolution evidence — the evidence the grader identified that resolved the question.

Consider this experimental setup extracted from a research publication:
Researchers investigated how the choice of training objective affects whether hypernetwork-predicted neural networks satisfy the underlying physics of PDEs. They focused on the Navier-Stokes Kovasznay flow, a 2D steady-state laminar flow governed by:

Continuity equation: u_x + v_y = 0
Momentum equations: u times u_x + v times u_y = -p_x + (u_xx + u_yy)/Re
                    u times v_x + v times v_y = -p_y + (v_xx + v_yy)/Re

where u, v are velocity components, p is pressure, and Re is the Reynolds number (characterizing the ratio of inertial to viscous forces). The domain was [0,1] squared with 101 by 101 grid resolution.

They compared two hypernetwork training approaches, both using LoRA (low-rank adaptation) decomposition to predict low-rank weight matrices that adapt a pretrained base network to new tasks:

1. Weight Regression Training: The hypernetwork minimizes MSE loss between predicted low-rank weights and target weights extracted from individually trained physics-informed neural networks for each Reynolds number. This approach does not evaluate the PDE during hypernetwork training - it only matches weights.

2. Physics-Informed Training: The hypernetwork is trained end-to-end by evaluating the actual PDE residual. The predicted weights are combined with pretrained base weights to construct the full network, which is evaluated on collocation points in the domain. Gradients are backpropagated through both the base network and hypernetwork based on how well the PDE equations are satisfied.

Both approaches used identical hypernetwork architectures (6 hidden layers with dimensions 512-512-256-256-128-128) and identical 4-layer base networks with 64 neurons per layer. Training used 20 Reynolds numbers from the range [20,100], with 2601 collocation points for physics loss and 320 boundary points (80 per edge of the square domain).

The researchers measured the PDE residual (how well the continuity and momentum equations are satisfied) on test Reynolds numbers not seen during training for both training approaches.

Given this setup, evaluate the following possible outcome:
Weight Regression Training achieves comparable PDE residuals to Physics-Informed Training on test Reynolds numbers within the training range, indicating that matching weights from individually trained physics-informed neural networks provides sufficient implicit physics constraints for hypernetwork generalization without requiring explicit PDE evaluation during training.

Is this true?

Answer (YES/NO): NO